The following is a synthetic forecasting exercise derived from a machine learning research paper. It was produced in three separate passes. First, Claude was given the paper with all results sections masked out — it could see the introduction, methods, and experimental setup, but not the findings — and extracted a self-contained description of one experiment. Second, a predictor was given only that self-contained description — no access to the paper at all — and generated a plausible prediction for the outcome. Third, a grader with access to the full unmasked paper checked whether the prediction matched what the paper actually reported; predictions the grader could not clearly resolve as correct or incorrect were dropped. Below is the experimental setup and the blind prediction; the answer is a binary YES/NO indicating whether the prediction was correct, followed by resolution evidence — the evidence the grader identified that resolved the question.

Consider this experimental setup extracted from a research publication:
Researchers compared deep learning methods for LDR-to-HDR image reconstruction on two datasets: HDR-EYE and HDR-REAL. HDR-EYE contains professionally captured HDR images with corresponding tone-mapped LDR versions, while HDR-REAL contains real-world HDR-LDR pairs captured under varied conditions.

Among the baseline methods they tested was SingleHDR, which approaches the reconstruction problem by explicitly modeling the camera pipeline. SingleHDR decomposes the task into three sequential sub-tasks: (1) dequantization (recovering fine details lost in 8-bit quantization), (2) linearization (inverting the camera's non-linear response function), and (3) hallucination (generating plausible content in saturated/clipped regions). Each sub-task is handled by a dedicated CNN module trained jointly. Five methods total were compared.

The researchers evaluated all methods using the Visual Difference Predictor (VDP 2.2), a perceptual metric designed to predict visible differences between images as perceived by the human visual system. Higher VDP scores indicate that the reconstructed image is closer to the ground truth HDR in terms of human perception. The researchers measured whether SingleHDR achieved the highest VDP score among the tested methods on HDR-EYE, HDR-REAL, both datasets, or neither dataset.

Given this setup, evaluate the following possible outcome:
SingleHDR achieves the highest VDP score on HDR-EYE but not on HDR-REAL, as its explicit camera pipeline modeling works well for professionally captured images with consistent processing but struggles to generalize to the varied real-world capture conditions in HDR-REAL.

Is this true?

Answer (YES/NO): NO